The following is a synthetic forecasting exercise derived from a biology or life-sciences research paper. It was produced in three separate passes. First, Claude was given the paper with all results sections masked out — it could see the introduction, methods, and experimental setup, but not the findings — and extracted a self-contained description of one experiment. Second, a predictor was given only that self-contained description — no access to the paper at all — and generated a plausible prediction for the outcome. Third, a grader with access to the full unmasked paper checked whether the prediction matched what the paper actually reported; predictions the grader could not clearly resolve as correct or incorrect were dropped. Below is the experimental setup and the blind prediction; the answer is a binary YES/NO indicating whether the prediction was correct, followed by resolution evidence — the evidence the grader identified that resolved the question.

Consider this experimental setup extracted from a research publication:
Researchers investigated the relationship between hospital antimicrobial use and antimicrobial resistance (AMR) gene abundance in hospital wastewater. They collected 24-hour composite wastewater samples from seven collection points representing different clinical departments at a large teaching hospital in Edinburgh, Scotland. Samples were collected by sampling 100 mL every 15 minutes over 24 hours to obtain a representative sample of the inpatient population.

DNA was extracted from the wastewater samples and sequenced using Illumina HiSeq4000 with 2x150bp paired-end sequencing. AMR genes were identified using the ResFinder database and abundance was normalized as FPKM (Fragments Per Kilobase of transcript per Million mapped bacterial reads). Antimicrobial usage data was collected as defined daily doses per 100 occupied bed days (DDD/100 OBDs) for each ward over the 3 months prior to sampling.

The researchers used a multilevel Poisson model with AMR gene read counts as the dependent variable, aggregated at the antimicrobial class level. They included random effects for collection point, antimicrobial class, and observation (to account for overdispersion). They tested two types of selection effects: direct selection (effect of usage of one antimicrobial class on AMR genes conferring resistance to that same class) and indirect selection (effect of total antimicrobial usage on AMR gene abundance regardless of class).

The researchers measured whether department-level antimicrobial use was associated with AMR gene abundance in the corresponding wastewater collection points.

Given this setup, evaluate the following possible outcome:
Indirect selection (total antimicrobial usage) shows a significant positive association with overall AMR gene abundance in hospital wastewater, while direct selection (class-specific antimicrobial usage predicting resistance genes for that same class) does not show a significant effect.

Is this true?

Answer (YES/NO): NO